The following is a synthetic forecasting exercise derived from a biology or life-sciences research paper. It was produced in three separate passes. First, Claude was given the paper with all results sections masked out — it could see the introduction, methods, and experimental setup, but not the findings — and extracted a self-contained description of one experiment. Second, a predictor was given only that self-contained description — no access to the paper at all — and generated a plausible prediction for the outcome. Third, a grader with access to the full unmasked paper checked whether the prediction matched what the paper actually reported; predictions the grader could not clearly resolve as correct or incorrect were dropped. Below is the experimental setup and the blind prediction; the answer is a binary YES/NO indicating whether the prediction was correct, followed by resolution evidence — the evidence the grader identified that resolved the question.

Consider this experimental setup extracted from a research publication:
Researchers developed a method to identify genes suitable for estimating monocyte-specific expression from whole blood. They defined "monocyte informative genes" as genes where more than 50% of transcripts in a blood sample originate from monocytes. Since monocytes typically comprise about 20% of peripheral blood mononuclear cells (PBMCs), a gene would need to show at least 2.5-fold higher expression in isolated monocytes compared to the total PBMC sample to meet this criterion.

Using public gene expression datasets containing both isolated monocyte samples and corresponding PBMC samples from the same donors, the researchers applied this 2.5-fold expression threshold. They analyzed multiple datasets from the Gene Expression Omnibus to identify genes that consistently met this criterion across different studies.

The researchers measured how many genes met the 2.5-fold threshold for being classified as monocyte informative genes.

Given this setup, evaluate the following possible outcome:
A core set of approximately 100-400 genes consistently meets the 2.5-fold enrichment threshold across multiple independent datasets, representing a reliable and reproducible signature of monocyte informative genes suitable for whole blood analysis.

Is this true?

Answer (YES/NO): NO